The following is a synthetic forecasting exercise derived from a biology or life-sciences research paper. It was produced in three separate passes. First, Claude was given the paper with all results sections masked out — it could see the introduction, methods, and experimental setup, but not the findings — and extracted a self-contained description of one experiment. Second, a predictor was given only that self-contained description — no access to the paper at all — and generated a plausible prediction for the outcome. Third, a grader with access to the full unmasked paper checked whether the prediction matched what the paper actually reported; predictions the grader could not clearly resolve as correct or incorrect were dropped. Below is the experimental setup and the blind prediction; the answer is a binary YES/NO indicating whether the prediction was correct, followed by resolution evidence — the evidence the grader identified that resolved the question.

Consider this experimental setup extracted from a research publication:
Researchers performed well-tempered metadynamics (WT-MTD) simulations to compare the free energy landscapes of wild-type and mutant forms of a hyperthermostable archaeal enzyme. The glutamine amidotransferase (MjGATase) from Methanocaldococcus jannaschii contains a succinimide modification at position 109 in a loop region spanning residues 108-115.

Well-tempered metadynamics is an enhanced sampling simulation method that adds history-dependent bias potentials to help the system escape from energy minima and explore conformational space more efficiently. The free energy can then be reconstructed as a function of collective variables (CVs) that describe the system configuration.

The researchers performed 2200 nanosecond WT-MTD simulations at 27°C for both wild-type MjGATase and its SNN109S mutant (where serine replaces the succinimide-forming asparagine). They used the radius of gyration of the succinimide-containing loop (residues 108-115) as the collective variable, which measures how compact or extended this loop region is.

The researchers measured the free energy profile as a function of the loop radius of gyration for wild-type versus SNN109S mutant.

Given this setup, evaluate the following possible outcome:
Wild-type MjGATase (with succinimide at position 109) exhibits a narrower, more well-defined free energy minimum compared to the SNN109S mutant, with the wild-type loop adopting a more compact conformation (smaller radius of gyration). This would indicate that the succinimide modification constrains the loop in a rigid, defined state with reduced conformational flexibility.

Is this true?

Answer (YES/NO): YES